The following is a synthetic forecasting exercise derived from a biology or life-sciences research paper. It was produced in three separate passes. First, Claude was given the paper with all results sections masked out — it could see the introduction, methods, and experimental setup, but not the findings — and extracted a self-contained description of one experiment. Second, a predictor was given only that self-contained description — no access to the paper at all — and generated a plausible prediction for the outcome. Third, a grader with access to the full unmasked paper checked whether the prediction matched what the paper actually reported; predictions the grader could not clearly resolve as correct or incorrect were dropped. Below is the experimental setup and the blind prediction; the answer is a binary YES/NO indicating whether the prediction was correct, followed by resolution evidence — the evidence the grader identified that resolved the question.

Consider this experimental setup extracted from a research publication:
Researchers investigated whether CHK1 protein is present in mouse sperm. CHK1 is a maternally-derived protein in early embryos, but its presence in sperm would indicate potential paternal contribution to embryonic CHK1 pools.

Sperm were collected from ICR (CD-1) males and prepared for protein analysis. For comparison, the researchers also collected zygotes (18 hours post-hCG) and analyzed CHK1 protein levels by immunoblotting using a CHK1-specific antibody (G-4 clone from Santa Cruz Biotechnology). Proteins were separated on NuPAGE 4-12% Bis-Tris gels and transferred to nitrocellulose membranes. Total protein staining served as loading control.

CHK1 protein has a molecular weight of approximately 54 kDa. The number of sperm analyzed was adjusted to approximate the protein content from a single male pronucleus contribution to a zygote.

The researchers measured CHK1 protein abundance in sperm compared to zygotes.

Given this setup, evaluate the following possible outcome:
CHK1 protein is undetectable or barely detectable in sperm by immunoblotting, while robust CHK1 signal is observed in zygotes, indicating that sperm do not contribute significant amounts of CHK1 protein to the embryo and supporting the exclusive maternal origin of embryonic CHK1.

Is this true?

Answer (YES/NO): YES